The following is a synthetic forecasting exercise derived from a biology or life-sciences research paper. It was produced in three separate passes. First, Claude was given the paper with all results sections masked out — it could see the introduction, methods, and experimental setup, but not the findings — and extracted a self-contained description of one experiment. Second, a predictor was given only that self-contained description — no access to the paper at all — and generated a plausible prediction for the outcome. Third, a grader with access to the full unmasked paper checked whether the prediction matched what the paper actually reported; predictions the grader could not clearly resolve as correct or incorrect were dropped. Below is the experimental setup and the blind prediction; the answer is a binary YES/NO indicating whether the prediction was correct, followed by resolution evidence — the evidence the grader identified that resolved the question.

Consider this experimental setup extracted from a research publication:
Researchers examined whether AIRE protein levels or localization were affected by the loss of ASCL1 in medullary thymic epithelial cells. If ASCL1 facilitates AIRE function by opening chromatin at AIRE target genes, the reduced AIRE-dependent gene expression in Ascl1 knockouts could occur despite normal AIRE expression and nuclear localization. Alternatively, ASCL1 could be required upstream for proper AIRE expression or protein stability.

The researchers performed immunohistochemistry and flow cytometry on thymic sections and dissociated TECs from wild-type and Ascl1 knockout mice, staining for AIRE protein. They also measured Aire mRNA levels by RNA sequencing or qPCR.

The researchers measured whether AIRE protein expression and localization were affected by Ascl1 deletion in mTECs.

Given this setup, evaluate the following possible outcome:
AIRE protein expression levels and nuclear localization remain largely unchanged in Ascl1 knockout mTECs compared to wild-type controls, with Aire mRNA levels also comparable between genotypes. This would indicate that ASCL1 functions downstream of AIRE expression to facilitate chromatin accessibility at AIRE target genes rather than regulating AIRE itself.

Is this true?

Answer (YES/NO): YES